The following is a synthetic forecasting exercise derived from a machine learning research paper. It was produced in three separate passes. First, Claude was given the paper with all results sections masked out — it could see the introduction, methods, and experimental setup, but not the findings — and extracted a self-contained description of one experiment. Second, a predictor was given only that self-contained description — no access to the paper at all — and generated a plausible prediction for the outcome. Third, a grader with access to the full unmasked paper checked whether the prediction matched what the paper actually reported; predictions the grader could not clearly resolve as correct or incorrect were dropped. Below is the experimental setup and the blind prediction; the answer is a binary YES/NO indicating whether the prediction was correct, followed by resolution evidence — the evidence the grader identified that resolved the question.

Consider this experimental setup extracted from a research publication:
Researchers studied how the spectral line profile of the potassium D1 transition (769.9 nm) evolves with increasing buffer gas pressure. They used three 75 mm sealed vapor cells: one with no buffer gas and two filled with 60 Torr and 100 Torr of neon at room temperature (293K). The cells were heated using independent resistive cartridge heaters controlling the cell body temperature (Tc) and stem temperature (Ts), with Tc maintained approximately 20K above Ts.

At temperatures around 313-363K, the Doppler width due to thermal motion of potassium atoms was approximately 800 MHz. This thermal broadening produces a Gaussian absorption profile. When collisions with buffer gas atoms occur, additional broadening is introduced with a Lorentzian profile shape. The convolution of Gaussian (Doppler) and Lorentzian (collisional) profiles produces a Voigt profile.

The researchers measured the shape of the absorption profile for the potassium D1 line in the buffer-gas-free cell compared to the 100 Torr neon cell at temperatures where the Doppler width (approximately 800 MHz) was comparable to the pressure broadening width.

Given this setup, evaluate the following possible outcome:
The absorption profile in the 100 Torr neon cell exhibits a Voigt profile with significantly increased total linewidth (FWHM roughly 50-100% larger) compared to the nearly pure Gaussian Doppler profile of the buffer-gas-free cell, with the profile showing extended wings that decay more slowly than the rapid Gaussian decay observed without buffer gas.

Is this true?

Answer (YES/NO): YES